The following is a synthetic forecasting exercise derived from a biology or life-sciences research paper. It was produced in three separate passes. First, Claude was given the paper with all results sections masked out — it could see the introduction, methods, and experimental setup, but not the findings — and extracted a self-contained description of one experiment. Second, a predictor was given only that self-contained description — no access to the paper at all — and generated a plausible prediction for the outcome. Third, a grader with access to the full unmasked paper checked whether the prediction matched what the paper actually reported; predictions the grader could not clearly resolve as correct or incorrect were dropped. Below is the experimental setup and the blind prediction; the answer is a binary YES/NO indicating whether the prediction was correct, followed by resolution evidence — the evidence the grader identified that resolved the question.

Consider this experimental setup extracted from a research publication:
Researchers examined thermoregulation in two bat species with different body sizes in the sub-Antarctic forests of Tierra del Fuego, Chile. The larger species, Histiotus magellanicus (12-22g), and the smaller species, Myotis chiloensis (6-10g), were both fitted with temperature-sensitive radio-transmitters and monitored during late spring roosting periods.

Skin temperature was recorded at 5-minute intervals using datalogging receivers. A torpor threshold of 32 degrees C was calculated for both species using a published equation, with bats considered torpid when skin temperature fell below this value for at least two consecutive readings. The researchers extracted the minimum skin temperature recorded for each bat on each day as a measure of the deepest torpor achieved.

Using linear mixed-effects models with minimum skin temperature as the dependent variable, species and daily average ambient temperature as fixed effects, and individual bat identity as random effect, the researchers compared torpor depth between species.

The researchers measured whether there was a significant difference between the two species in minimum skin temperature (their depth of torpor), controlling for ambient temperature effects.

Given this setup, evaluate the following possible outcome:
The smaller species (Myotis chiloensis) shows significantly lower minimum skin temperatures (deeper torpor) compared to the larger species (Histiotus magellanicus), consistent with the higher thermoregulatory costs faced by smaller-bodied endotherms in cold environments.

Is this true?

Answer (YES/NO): NO